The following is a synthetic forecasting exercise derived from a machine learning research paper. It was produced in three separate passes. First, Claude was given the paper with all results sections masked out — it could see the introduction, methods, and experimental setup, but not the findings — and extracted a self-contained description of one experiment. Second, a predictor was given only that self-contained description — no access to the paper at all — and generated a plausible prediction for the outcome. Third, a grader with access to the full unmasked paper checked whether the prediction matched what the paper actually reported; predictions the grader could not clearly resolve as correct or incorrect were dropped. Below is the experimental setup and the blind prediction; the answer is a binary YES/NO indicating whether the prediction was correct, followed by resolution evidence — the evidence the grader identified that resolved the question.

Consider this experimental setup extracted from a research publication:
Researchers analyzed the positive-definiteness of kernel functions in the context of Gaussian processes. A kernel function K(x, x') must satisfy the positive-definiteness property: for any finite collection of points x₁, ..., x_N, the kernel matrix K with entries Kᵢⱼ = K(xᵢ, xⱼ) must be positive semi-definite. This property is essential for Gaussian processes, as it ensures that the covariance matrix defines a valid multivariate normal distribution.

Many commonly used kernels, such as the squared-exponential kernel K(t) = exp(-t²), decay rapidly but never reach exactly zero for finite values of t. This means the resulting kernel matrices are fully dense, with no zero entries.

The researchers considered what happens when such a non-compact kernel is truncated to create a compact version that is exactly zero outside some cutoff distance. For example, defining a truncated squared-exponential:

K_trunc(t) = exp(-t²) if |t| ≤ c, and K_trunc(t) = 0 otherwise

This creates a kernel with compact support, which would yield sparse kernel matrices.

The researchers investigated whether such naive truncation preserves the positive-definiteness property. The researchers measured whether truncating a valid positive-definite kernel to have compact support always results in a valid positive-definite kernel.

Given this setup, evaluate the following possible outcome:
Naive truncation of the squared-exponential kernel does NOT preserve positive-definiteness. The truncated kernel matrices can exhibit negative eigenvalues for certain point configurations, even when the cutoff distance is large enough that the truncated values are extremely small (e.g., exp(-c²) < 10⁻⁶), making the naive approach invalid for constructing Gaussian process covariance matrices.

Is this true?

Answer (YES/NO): YES